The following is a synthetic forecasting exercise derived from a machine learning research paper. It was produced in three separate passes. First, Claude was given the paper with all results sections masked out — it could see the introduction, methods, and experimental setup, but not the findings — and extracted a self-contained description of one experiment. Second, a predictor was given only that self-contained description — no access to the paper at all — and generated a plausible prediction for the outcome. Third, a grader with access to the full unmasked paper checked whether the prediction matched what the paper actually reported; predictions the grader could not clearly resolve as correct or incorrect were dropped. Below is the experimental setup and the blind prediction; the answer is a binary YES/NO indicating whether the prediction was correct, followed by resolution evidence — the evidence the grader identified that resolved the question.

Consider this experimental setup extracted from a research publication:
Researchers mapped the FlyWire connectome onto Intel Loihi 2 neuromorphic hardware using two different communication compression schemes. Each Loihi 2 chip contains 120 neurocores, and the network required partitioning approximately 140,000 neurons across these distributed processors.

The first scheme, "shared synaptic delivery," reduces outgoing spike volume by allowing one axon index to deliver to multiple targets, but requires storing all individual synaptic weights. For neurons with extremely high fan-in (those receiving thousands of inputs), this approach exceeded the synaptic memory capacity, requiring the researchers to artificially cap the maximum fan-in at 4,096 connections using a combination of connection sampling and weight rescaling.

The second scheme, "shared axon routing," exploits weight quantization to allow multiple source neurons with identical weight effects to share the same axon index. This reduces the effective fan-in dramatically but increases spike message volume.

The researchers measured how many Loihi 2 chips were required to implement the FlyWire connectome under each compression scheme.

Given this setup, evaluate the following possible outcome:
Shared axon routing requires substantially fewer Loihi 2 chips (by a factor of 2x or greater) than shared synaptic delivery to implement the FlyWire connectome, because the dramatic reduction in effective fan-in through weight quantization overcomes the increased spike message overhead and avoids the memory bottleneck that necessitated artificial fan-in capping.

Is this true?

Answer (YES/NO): NO